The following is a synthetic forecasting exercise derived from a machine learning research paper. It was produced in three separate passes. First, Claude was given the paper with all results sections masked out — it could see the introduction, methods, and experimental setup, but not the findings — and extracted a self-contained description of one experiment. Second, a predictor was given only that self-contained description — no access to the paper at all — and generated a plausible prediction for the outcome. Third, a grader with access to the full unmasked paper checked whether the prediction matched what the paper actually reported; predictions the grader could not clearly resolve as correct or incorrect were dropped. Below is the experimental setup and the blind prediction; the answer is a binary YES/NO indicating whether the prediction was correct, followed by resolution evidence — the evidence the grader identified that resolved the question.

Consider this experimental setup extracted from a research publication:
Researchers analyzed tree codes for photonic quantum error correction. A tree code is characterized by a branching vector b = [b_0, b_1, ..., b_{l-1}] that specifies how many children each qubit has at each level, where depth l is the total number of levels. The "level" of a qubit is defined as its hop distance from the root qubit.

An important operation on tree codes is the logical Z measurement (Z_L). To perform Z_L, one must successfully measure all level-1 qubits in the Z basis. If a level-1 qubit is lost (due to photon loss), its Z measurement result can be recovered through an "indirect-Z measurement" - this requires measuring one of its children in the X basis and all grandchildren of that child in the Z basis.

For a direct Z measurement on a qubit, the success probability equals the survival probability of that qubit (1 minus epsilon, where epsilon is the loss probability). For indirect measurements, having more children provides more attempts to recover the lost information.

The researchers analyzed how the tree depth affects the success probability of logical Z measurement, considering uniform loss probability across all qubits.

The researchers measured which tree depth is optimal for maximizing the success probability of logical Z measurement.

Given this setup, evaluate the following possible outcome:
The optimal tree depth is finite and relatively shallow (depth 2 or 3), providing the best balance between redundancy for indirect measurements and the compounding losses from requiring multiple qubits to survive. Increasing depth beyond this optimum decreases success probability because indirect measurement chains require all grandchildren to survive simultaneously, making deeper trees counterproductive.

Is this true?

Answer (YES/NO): YES